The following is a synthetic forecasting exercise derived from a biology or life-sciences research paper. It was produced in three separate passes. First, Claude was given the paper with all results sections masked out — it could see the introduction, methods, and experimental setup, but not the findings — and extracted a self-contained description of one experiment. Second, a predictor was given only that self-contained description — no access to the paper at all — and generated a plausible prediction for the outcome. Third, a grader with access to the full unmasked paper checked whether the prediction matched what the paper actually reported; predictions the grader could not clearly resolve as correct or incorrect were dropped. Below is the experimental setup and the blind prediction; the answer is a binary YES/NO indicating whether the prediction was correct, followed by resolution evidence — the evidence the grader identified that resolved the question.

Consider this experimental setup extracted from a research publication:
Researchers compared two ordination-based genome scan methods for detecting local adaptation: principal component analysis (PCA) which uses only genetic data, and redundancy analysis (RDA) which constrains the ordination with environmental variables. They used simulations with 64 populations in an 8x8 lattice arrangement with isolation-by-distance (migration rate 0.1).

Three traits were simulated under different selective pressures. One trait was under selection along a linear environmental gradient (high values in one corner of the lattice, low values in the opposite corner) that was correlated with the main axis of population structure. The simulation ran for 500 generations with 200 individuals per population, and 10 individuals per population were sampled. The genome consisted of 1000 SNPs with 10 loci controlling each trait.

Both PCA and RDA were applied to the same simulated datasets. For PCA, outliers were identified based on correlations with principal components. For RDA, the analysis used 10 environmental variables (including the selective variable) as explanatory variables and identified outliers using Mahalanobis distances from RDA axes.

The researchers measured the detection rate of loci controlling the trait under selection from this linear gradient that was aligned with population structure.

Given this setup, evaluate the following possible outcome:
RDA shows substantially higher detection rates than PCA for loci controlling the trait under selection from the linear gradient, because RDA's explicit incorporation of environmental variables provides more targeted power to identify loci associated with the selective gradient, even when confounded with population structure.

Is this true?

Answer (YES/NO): NO